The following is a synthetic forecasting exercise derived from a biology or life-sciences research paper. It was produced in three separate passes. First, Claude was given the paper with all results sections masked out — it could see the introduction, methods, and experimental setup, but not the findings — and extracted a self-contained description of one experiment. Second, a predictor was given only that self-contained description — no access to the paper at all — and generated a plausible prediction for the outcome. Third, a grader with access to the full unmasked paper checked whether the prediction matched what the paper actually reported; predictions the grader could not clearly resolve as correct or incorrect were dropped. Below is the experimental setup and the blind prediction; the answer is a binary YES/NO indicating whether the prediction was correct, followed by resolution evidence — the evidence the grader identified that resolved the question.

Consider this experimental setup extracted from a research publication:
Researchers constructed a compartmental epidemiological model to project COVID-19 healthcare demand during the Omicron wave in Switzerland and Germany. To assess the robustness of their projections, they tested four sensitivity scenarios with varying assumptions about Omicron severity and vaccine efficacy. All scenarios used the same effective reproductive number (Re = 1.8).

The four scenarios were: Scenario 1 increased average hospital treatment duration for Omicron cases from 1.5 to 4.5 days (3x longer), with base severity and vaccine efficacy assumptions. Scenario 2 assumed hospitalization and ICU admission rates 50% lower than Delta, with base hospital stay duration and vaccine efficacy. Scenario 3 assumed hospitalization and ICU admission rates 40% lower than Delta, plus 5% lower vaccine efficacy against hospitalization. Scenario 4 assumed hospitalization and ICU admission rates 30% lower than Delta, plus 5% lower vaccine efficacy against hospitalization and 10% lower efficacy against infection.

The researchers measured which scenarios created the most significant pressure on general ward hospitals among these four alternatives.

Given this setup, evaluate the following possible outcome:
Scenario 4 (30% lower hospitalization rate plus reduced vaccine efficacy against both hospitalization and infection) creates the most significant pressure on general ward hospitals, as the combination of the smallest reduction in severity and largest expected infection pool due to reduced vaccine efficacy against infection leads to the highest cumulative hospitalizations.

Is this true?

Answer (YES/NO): NO